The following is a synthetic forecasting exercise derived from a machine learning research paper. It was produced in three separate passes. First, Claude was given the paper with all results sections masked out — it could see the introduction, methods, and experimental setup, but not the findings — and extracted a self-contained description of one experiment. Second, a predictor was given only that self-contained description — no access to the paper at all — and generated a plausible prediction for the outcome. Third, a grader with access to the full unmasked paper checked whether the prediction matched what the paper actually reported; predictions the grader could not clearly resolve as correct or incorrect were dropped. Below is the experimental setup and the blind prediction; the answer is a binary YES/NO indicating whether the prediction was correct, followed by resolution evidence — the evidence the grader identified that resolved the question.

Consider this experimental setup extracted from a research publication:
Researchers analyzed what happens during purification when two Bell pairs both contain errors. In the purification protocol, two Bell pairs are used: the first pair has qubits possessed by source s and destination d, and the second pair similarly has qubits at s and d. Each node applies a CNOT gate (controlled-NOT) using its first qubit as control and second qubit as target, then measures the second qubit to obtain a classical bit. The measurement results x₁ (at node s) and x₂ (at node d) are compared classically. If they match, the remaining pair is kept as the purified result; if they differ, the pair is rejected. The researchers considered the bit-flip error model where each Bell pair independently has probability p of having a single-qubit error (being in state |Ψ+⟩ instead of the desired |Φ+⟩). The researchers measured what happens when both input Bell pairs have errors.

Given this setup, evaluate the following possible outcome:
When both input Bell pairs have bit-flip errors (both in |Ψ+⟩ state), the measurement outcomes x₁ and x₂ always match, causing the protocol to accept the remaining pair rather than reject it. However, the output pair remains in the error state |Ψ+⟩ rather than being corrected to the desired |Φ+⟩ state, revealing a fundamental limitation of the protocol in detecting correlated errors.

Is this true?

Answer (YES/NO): YES